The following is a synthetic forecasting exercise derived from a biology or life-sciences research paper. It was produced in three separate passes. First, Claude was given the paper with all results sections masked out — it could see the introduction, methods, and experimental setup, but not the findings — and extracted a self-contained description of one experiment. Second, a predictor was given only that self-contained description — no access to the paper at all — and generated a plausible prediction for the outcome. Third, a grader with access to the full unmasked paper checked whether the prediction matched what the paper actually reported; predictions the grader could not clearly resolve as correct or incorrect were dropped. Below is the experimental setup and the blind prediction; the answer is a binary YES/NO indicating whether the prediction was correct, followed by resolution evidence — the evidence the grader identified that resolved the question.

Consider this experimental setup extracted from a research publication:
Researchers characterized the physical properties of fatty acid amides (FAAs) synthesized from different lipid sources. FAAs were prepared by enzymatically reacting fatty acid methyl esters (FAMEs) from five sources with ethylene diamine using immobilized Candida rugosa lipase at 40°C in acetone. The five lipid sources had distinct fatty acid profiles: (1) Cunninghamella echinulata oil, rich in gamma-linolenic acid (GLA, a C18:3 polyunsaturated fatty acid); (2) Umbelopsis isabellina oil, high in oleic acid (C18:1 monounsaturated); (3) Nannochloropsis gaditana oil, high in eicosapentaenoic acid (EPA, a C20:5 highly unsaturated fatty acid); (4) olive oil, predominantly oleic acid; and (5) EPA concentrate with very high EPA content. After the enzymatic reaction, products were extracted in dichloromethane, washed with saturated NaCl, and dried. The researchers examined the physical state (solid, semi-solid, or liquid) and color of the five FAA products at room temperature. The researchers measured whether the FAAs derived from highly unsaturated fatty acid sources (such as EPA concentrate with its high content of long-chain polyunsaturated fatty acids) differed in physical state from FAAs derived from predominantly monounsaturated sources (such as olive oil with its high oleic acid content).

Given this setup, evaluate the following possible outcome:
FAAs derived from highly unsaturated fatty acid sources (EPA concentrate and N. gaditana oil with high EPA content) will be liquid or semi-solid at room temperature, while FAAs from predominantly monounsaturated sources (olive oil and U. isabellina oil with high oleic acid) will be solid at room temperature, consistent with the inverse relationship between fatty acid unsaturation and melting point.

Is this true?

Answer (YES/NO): NO